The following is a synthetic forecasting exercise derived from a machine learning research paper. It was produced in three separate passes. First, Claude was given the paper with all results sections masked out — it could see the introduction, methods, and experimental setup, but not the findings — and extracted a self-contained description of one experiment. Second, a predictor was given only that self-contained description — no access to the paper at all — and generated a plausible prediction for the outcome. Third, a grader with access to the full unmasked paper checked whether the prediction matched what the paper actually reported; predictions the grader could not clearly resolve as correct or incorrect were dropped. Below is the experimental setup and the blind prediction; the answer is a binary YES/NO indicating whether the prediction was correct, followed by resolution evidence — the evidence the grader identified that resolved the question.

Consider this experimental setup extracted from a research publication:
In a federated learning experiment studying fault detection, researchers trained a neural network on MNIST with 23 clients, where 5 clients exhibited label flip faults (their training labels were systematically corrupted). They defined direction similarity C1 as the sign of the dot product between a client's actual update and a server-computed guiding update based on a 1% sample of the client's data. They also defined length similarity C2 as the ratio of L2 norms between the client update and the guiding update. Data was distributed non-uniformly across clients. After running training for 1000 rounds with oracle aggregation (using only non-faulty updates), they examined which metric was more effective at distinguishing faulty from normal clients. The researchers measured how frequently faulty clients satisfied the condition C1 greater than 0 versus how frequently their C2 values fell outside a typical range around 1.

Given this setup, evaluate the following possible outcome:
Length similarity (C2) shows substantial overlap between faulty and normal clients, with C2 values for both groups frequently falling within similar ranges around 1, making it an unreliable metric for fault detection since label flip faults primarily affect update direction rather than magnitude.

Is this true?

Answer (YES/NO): NO